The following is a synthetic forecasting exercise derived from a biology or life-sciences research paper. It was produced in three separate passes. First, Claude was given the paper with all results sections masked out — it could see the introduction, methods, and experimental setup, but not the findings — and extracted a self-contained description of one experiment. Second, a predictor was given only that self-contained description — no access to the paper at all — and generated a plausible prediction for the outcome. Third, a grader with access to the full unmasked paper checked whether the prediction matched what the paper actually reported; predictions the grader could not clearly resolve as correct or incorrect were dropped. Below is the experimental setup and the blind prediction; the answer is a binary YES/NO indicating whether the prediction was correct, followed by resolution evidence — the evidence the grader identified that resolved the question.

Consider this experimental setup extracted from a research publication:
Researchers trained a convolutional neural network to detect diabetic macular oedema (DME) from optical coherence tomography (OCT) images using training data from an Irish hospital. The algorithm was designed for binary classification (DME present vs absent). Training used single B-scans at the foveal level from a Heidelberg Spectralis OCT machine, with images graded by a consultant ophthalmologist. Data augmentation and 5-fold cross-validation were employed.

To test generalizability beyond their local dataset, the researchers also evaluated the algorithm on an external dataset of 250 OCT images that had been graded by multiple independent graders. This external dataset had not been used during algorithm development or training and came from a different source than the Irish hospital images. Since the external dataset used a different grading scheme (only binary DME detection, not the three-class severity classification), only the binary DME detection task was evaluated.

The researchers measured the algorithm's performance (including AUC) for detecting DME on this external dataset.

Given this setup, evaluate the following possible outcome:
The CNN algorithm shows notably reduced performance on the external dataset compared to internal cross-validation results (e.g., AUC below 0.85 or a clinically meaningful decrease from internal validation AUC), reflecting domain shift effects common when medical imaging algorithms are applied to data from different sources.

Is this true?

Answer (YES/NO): NO